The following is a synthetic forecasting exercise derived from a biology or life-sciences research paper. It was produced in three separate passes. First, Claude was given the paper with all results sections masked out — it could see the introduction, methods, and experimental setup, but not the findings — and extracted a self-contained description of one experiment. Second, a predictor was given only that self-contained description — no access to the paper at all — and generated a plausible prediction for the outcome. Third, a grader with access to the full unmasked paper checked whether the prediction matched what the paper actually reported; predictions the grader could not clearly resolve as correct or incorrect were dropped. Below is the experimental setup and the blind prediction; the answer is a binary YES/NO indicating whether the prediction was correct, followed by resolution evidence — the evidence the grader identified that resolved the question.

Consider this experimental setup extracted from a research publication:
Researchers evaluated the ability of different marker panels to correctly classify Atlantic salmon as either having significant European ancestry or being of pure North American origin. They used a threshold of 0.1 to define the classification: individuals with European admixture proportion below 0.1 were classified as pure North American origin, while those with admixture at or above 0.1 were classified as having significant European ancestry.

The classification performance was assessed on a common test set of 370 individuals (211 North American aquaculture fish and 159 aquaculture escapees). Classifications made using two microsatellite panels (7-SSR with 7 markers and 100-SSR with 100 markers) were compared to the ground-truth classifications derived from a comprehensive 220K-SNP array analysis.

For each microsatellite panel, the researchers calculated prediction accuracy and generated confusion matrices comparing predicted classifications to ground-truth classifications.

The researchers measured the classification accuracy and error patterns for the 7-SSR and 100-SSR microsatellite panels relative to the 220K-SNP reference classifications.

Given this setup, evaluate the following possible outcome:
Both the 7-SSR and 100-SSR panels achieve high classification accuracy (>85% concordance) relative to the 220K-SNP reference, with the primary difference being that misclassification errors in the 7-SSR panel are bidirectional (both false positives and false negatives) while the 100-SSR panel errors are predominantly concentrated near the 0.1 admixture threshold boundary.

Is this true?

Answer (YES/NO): NO